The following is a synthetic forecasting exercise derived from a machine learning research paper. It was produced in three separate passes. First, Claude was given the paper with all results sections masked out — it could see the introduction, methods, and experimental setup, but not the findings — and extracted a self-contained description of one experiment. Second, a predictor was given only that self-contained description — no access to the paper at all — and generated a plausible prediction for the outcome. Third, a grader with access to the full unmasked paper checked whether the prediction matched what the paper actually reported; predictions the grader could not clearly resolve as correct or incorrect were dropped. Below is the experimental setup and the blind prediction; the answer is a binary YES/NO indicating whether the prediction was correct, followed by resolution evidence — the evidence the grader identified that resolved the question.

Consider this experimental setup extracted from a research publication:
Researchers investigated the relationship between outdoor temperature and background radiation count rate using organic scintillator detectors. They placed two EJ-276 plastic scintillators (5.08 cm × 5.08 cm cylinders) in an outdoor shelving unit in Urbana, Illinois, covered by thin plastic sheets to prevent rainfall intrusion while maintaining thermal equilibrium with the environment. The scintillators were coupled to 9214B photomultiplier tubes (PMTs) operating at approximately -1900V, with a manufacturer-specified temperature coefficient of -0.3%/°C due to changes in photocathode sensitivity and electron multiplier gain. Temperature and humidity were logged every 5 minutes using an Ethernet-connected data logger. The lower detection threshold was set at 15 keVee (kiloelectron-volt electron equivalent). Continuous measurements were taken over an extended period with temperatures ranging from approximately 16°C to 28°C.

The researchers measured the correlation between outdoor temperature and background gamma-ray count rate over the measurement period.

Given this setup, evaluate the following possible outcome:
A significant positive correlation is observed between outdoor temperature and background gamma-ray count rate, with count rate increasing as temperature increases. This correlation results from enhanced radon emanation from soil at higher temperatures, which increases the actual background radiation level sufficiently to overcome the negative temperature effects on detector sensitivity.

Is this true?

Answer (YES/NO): NO